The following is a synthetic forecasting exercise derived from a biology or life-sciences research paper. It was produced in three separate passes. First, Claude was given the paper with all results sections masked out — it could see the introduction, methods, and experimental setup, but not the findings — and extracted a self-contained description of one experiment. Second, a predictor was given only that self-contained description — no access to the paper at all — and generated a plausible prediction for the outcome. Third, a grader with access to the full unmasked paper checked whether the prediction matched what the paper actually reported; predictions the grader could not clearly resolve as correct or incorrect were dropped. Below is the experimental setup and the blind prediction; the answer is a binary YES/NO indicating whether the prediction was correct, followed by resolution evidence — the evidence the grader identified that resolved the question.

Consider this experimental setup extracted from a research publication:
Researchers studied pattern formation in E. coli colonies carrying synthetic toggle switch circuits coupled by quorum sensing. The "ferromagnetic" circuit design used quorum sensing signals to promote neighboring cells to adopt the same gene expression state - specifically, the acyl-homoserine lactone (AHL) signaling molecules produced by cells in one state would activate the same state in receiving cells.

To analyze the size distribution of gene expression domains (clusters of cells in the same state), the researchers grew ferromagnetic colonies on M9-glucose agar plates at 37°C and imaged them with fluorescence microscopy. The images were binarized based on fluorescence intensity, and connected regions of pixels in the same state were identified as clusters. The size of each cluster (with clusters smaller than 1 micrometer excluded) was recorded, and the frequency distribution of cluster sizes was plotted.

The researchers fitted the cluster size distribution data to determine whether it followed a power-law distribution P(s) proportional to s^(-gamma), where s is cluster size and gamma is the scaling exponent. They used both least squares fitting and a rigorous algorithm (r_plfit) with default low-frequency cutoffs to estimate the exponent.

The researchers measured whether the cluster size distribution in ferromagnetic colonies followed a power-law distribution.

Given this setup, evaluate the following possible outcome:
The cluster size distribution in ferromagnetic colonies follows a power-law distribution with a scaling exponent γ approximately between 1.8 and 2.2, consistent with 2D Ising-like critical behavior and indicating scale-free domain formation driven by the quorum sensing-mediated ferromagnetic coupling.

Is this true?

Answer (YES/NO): YES